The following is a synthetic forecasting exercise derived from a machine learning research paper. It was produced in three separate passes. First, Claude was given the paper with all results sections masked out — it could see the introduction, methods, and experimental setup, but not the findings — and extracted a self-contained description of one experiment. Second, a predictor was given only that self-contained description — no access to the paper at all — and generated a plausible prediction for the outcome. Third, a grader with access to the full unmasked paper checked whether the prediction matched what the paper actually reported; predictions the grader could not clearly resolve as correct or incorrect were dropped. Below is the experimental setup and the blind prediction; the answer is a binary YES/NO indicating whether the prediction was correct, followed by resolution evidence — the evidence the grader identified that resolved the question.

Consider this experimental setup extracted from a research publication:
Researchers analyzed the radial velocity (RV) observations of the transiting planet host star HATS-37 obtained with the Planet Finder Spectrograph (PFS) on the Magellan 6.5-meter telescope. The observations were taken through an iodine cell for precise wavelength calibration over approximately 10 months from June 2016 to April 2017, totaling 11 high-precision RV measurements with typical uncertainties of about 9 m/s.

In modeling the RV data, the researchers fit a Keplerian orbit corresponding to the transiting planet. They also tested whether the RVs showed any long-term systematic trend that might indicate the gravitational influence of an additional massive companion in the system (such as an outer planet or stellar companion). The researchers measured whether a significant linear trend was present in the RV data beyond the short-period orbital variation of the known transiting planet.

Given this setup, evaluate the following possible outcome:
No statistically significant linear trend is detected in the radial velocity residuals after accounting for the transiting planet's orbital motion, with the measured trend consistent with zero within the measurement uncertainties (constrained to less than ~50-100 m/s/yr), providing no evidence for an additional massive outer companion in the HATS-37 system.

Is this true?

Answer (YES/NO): NO